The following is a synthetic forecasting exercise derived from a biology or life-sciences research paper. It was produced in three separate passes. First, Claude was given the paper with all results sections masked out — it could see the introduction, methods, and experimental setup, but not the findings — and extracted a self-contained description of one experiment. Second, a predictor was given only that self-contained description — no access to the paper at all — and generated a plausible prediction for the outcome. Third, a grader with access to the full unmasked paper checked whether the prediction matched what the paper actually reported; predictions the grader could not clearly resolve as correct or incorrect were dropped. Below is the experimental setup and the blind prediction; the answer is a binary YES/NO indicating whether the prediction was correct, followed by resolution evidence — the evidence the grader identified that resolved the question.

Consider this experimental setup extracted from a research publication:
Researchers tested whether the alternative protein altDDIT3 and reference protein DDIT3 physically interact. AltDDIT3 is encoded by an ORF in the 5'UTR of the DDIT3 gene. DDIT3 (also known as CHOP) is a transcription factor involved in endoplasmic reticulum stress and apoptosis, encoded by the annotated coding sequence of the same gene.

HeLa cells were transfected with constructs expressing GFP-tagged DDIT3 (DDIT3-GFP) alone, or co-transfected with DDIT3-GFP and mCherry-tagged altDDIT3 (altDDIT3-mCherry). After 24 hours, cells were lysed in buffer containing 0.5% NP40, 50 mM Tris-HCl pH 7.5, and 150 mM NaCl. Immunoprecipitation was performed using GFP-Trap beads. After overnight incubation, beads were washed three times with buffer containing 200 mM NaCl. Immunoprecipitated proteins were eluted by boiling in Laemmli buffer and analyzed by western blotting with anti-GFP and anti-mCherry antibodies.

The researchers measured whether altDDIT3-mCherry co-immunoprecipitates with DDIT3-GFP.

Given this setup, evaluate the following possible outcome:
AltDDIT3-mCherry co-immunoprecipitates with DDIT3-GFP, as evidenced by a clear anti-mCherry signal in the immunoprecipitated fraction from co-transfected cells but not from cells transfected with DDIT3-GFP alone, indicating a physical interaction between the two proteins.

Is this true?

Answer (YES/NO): NO